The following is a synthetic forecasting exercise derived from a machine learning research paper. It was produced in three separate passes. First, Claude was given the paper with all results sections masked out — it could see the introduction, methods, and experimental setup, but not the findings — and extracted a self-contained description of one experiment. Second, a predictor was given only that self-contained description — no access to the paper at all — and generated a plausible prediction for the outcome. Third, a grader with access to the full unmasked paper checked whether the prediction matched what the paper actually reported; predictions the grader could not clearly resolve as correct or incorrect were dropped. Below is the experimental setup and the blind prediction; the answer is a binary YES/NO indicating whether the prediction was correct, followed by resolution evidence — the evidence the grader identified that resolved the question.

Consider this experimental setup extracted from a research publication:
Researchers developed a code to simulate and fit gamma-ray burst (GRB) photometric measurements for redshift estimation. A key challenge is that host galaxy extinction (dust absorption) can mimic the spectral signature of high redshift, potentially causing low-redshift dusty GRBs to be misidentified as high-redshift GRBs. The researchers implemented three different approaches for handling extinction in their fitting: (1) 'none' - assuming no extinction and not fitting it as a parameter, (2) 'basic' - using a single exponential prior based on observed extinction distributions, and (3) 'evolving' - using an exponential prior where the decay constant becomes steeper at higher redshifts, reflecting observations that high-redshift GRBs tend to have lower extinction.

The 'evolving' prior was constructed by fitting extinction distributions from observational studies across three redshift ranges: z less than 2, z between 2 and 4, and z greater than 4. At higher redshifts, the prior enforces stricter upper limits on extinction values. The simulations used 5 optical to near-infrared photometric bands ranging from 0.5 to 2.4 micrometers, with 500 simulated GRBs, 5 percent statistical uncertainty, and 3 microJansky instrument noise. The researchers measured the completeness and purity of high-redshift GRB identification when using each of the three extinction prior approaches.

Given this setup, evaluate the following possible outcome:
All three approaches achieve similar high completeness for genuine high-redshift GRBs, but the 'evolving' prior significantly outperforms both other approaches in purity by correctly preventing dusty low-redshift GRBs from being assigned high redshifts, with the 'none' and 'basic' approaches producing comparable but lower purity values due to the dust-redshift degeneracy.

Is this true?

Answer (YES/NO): NO